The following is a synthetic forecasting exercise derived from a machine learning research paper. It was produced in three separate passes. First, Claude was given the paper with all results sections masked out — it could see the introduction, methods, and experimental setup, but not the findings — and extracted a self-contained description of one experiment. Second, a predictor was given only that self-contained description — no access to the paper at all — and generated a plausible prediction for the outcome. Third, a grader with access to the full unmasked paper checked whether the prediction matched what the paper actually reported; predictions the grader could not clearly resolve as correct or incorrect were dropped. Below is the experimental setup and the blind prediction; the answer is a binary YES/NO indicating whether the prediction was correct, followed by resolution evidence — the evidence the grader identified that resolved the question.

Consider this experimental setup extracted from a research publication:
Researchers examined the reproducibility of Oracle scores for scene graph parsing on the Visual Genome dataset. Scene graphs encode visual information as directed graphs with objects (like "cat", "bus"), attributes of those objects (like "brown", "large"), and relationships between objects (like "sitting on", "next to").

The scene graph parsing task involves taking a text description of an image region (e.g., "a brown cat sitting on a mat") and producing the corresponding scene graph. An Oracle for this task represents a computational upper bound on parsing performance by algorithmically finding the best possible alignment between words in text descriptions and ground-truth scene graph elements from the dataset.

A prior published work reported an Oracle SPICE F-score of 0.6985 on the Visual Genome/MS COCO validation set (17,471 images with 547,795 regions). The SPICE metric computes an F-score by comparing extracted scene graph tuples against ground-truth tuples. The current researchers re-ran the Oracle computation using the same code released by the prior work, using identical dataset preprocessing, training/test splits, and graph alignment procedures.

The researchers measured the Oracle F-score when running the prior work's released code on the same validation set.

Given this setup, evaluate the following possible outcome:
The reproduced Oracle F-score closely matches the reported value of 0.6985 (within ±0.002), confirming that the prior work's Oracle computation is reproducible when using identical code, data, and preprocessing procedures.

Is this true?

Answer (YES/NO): NO